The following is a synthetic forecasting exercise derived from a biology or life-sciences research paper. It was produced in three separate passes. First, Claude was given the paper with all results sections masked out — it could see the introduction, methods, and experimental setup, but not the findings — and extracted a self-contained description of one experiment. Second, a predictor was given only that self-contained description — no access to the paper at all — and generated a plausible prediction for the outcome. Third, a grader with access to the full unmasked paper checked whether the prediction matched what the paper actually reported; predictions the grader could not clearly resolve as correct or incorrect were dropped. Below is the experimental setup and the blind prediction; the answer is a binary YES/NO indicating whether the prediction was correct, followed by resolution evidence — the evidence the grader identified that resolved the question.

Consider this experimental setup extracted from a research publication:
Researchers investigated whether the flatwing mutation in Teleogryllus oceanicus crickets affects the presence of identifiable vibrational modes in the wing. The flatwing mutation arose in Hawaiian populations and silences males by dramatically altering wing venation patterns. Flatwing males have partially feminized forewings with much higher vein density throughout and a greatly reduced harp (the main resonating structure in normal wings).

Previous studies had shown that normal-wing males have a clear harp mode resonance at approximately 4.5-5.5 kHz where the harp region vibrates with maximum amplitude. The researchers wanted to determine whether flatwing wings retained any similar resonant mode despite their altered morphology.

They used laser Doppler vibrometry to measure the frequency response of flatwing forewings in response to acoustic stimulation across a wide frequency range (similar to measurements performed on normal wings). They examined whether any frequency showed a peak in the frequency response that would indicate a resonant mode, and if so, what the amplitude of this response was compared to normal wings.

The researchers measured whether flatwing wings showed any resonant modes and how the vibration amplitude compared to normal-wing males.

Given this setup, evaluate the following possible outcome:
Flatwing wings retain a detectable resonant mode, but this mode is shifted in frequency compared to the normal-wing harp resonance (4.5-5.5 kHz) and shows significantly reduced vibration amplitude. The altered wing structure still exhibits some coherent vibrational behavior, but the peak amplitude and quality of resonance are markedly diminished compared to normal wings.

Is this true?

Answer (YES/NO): NO